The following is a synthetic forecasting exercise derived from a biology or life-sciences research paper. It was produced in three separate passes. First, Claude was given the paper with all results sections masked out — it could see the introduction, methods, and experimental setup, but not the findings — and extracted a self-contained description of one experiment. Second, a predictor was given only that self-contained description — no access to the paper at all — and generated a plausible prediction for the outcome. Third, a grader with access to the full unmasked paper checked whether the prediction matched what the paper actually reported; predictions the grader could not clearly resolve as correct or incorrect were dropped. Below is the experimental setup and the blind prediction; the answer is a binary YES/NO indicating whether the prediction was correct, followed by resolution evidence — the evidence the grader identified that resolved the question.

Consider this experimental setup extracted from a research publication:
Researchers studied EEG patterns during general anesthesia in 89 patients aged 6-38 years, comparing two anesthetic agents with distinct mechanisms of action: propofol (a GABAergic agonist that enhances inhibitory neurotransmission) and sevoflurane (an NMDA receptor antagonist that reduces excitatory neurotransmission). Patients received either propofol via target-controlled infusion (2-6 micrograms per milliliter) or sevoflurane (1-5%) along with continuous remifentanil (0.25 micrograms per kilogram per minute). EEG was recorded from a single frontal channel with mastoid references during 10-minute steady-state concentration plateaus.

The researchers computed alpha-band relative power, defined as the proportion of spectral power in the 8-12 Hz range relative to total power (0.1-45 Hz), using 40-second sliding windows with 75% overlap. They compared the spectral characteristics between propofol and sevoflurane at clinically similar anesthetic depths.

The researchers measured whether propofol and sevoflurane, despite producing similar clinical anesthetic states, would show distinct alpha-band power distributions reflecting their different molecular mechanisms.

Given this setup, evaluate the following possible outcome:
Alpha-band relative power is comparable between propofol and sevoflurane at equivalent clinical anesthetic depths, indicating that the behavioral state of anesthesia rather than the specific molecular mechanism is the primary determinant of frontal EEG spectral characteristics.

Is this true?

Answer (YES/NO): NO